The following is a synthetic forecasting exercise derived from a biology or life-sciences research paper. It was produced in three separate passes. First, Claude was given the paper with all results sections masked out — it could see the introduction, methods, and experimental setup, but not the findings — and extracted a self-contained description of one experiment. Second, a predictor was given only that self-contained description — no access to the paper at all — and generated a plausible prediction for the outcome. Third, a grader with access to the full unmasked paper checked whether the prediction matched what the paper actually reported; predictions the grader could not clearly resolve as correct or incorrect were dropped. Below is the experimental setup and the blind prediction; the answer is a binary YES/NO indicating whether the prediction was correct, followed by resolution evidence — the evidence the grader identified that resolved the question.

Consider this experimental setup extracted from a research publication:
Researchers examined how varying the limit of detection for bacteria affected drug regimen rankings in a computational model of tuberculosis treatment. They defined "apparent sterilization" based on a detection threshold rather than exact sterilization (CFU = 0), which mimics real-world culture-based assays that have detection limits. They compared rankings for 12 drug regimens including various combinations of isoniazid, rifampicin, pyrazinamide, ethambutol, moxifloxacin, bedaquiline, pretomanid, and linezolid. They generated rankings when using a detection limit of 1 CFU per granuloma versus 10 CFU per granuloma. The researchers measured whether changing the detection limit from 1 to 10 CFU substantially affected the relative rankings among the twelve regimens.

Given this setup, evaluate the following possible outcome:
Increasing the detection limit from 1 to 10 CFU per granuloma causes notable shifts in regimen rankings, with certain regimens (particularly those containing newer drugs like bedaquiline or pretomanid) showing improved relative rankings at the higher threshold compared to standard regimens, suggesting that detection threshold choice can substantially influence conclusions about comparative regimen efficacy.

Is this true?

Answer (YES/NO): NO